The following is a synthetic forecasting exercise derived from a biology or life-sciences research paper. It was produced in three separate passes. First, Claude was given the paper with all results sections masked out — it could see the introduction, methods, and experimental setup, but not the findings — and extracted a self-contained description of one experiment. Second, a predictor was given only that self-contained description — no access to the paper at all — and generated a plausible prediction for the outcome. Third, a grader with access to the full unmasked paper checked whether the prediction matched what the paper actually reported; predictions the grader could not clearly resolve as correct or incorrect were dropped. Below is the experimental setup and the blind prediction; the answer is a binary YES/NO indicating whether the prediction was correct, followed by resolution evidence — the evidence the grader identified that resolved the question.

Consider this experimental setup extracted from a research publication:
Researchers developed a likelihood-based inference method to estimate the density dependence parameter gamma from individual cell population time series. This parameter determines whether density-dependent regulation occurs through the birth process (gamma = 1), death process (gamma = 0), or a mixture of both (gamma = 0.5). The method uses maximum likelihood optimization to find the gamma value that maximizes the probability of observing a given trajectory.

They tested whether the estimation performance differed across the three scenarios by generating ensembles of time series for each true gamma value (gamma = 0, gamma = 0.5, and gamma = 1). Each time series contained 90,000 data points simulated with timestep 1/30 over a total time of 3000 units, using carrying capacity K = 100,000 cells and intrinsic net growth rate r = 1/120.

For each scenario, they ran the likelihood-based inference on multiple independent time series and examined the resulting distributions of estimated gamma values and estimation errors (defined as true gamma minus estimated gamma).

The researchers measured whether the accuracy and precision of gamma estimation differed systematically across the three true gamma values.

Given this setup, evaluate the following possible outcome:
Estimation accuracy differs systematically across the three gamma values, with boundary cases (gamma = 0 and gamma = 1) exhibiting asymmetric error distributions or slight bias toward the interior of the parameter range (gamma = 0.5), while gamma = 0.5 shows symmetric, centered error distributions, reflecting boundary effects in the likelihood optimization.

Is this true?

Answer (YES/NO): NO